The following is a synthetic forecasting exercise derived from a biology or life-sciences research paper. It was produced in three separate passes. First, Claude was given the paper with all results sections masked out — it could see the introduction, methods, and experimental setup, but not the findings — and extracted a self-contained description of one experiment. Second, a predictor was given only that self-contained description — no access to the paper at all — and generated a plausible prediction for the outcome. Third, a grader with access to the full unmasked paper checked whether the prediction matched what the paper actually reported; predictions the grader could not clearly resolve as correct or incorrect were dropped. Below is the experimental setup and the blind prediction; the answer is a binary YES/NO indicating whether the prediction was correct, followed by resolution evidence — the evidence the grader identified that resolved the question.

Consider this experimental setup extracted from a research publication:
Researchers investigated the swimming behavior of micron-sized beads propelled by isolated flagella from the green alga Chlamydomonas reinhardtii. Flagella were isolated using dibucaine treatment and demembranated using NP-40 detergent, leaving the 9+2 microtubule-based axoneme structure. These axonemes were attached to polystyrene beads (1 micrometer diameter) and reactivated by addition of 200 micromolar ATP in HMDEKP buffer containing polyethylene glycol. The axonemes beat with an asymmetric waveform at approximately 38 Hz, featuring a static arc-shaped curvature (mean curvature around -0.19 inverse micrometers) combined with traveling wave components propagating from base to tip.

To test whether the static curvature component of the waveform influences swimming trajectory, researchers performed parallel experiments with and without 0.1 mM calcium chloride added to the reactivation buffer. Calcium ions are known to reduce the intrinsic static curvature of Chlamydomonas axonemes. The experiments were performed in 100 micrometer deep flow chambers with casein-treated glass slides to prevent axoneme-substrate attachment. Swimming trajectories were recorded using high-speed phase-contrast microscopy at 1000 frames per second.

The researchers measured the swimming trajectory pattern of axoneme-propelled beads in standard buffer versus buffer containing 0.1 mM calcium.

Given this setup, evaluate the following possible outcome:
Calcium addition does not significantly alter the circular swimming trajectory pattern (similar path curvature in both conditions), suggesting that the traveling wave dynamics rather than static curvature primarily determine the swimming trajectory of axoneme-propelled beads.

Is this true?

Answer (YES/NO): NO